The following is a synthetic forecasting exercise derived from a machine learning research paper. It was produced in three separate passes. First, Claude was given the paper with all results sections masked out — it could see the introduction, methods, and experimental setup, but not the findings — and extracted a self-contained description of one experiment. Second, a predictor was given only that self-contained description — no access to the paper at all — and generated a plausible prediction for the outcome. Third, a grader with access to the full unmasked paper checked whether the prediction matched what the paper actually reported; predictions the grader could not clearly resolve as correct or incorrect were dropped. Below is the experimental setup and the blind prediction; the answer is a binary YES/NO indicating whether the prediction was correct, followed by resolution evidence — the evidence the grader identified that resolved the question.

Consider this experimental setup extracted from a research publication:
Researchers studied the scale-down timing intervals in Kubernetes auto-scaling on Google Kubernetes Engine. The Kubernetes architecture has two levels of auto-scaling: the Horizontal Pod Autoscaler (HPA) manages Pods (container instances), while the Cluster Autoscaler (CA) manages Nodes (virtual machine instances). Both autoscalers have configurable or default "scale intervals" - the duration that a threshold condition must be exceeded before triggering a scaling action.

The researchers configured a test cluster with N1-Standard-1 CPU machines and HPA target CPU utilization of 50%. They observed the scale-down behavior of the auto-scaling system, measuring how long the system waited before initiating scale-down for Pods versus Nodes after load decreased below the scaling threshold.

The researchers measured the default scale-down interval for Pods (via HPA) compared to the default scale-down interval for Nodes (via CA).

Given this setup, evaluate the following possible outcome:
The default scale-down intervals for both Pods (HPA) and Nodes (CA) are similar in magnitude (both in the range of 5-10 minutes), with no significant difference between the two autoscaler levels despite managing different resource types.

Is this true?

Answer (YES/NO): NO